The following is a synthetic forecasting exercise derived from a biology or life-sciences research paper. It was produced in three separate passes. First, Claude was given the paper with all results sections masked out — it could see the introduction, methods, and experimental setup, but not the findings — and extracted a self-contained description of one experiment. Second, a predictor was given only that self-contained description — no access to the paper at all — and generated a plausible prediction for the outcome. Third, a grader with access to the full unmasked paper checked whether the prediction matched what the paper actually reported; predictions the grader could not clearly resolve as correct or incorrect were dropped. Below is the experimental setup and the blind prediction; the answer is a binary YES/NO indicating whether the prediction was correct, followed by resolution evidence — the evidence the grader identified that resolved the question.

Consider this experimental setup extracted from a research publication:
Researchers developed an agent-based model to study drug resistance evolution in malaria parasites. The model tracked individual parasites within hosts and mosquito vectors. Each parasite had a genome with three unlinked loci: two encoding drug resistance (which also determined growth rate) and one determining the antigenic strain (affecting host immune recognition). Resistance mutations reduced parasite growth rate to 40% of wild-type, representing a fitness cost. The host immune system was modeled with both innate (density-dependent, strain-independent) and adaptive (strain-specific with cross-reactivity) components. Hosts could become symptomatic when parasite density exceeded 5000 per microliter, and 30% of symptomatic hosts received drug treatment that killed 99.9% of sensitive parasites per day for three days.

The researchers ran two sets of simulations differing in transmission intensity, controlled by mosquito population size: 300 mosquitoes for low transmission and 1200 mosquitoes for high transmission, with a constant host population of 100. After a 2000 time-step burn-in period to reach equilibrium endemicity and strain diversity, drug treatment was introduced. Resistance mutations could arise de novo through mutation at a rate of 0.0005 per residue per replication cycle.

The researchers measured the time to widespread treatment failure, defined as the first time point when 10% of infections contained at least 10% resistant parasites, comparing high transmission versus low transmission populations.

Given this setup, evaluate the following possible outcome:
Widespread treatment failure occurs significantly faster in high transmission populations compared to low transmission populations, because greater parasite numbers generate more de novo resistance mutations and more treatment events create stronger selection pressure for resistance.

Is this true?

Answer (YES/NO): NO